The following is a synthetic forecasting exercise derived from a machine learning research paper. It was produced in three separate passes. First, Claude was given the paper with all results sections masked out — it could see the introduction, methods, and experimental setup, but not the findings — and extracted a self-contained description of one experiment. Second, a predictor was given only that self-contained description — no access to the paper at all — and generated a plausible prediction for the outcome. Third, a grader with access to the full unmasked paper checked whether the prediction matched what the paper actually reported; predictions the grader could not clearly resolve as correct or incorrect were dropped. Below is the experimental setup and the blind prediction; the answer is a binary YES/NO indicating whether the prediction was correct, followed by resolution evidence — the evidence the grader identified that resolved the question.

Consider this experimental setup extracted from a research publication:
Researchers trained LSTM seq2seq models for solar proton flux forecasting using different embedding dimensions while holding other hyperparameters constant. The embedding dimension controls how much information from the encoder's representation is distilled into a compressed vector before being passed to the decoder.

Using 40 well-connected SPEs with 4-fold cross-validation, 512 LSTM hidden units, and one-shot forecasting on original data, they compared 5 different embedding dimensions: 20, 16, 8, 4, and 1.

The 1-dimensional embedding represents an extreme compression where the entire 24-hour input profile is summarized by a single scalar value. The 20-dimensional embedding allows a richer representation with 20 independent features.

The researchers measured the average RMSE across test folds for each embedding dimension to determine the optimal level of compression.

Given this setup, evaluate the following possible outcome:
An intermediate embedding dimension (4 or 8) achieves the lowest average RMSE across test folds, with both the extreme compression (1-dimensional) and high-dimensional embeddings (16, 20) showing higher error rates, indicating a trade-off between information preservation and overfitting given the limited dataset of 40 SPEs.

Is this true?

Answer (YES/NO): NO